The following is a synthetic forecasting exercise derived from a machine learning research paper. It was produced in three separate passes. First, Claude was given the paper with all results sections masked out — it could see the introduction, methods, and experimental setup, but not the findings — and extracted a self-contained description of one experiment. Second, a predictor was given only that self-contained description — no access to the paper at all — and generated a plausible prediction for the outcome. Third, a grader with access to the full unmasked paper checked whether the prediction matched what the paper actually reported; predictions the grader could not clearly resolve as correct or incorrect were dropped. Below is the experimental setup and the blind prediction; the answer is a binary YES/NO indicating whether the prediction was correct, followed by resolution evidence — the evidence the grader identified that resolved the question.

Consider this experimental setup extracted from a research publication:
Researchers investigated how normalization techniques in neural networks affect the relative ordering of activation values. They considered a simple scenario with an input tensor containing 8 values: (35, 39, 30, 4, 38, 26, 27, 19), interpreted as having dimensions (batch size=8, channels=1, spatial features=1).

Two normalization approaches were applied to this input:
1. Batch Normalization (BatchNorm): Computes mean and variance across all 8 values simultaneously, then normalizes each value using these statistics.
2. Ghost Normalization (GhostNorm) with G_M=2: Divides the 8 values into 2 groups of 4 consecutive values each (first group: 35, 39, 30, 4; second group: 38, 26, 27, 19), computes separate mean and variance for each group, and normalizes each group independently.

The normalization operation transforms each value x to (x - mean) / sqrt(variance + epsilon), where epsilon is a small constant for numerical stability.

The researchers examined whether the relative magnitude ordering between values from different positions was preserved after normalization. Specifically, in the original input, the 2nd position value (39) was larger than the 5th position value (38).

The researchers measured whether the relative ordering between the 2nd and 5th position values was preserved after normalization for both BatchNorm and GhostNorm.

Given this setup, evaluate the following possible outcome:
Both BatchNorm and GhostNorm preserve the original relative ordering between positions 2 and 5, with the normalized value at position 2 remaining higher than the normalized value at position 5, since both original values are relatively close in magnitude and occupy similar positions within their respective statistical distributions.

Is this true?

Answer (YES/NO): NO